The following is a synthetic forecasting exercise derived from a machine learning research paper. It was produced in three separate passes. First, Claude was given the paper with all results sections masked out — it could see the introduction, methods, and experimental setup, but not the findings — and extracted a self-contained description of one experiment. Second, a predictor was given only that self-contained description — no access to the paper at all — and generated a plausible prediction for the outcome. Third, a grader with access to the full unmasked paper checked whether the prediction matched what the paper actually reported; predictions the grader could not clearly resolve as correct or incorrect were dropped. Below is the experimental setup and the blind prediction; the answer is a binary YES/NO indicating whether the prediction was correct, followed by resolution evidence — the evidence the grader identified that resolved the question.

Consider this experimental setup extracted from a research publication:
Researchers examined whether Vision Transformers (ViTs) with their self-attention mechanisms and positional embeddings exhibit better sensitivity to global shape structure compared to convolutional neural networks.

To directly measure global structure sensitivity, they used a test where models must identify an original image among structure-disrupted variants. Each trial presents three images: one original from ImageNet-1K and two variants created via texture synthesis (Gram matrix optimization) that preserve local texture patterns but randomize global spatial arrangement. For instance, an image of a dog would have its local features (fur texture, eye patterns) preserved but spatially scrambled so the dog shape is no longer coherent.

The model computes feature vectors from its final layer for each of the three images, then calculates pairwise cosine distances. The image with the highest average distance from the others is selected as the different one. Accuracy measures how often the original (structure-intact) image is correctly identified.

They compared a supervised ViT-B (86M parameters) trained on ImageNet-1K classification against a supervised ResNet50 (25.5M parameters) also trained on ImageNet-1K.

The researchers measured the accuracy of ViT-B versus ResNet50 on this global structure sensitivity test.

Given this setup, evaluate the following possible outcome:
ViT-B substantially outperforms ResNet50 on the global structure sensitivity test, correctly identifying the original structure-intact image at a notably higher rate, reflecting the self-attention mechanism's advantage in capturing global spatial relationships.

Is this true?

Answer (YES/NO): NO